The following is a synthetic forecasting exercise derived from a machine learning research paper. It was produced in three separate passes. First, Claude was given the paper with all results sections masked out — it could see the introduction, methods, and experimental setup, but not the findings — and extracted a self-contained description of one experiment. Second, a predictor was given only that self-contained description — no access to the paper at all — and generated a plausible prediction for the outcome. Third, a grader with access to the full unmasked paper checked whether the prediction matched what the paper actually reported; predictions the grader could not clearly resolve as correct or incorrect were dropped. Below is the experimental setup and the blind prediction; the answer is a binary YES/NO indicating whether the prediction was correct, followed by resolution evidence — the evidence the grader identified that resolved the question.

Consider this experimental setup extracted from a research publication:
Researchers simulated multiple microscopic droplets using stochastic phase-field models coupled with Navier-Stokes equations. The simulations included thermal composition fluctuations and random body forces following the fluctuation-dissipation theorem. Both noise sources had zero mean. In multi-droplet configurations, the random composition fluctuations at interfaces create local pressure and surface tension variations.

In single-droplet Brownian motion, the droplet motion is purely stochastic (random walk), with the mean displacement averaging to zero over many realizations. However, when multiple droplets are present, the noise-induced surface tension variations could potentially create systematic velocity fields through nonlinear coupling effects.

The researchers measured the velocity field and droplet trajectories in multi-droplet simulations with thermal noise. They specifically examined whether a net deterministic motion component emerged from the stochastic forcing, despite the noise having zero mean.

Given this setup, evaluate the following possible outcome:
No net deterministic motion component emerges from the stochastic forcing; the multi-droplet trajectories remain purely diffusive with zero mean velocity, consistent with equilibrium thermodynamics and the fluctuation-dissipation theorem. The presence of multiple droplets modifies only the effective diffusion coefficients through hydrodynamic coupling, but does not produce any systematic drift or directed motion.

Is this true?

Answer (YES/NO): NO